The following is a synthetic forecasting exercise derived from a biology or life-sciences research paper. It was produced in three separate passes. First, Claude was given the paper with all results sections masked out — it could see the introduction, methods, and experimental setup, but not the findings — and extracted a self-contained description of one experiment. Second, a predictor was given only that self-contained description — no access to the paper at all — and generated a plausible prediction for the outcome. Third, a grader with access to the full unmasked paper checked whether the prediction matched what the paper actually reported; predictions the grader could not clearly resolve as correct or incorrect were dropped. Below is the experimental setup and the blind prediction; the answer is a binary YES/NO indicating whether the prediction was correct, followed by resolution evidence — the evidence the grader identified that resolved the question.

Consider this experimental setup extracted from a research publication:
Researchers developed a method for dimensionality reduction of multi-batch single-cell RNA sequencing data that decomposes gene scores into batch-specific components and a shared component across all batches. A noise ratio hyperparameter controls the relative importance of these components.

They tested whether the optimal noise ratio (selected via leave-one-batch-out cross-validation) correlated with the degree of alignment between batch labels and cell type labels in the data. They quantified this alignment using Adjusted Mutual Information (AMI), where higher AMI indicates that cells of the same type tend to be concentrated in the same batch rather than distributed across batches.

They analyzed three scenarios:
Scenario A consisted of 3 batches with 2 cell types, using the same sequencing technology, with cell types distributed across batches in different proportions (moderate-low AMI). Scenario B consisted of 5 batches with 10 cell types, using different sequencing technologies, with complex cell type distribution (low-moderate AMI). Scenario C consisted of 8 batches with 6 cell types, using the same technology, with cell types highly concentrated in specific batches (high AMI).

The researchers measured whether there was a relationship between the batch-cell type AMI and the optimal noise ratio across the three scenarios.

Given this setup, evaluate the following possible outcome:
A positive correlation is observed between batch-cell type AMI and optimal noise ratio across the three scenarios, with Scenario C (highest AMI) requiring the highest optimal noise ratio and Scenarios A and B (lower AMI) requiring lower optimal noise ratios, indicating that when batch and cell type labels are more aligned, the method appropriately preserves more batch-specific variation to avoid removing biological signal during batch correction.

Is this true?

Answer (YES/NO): NO